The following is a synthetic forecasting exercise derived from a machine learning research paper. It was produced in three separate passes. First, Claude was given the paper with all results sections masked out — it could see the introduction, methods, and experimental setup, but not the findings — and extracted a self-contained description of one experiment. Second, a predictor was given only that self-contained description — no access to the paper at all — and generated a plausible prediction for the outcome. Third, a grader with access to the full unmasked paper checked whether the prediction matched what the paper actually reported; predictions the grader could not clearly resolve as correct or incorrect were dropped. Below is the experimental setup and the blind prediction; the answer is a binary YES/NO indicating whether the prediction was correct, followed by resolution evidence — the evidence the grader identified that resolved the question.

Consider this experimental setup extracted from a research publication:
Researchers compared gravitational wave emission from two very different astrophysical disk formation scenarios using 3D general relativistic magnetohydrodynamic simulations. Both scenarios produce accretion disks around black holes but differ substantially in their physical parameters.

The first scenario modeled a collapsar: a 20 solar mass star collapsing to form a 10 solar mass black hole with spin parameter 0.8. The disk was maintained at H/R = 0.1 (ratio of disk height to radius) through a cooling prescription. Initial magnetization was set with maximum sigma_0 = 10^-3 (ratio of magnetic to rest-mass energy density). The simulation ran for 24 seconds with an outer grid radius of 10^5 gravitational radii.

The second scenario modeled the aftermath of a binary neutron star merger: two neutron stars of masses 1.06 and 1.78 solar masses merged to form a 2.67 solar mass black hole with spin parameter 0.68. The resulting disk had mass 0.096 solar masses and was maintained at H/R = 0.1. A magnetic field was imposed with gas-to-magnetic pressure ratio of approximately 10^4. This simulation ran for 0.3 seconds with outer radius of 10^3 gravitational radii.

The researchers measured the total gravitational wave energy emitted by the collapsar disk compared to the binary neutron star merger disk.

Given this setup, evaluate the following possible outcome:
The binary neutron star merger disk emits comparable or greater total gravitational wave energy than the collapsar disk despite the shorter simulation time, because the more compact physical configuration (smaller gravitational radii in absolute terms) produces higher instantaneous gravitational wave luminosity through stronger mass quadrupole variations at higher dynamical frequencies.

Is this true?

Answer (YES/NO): NO